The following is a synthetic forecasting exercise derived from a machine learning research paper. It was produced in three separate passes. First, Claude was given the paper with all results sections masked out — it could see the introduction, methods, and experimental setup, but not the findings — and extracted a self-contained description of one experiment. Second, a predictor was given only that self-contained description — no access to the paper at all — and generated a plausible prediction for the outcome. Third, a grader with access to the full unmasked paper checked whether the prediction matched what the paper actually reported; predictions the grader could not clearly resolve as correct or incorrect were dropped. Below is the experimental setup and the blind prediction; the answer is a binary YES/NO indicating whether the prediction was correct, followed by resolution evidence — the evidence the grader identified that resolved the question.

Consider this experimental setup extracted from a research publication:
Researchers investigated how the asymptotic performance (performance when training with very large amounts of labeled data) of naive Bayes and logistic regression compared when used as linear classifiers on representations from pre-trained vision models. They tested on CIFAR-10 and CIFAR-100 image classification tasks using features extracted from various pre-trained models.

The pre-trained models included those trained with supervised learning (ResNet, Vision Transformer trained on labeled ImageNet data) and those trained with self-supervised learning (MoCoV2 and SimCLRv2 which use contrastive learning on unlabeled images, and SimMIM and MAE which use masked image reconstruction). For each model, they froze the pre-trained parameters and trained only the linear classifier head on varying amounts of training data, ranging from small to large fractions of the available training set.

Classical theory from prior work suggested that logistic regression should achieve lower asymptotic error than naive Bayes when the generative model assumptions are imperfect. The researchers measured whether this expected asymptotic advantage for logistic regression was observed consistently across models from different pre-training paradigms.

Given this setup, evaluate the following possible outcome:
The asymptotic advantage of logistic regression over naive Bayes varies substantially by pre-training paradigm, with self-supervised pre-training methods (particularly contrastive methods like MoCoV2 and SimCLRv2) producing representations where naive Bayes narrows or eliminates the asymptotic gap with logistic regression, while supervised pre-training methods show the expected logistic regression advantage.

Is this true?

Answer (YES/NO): NO